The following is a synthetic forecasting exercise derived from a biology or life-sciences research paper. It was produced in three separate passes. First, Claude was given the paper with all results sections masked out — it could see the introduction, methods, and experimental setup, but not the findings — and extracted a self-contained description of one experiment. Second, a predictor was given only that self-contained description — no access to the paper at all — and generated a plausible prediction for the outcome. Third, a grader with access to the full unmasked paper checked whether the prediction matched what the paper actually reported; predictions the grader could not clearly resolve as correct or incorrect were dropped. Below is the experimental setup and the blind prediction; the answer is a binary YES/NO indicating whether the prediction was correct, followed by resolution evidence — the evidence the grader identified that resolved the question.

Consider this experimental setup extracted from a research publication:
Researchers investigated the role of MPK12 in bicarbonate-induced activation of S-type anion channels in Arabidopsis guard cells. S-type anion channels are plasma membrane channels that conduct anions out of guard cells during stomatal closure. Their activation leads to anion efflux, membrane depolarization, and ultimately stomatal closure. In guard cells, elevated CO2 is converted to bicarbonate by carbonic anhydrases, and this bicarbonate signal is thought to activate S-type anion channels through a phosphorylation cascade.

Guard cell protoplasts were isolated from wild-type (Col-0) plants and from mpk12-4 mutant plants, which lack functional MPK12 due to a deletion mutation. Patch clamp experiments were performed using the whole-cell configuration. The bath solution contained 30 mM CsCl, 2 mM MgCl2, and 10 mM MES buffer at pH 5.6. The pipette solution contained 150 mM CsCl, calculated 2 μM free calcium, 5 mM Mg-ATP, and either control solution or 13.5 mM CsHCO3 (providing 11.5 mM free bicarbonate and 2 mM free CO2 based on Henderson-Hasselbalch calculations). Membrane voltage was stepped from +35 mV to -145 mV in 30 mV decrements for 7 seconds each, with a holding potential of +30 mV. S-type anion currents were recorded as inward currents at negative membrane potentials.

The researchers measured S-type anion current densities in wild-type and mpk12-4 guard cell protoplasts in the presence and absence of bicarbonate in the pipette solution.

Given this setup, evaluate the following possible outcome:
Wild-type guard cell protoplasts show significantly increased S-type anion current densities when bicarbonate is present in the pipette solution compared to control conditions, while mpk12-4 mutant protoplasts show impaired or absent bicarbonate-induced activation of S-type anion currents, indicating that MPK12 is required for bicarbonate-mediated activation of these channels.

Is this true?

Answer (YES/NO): YES